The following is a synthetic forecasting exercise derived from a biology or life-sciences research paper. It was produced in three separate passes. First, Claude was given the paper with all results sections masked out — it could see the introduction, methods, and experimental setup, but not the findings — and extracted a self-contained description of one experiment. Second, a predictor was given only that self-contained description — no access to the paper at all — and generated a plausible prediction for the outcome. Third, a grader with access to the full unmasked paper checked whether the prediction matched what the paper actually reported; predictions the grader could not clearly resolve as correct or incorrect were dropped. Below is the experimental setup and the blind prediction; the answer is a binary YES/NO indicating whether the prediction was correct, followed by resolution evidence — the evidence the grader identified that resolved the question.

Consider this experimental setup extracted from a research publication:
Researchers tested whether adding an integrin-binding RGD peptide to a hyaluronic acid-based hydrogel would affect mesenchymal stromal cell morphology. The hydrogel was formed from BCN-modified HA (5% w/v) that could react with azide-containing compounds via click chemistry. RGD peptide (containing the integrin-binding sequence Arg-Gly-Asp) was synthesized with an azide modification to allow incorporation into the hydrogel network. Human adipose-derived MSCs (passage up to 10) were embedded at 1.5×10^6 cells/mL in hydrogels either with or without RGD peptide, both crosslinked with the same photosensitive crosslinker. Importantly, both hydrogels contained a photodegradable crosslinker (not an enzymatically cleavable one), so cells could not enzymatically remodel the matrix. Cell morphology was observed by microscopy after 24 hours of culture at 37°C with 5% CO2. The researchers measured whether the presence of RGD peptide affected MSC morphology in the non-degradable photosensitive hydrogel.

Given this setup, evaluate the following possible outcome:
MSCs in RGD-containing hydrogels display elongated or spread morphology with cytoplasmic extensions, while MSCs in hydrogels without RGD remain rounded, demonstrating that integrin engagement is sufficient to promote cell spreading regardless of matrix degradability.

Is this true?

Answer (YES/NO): NO